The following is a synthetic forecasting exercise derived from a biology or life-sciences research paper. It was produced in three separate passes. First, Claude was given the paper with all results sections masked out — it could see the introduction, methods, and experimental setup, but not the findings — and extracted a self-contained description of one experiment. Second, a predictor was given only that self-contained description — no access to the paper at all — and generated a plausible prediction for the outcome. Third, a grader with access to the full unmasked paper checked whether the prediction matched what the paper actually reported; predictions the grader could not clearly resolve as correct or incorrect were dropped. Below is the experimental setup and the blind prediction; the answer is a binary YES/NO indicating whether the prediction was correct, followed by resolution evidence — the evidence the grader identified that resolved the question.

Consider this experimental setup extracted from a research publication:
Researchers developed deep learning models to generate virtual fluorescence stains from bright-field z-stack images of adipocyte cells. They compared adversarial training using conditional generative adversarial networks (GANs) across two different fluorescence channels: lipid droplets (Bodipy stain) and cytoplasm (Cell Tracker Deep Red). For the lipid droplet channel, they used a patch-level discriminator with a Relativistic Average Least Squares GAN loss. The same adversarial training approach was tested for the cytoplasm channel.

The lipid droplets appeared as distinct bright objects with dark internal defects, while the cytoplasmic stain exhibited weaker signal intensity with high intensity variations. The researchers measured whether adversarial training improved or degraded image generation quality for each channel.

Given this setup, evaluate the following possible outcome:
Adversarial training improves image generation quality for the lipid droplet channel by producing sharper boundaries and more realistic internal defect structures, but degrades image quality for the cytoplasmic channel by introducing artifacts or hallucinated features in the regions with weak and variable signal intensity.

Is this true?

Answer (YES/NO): YES